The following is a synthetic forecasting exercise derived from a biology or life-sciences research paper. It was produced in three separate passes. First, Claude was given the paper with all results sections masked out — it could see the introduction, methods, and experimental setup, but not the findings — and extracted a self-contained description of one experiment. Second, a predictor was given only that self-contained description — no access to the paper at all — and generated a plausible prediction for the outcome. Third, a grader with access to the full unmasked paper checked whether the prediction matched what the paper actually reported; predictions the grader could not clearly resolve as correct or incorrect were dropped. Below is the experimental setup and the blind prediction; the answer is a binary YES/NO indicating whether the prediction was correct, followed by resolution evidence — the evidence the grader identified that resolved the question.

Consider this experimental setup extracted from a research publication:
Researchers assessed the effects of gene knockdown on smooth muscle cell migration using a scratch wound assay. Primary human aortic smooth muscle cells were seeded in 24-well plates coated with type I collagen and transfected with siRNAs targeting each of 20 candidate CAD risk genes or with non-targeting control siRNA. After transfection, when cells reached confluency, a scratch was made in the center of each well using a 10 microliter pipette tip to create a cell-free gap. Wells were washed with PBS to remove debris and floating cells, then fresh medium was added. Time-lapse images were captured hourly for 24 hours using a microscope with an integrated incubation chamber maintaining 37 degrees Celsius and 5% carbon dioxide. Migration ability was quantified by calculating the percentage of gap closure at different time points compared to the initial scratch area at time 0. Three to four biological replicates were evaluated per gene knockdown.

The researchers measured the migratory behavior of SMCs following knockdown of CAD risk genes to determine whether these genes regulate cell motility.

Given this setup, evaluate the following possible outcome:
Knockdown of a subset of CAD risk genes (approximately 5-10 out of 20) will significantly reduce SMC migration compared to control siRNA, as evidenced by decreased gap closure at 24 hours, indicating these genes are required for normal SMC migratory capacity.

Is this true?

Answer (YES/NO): NO